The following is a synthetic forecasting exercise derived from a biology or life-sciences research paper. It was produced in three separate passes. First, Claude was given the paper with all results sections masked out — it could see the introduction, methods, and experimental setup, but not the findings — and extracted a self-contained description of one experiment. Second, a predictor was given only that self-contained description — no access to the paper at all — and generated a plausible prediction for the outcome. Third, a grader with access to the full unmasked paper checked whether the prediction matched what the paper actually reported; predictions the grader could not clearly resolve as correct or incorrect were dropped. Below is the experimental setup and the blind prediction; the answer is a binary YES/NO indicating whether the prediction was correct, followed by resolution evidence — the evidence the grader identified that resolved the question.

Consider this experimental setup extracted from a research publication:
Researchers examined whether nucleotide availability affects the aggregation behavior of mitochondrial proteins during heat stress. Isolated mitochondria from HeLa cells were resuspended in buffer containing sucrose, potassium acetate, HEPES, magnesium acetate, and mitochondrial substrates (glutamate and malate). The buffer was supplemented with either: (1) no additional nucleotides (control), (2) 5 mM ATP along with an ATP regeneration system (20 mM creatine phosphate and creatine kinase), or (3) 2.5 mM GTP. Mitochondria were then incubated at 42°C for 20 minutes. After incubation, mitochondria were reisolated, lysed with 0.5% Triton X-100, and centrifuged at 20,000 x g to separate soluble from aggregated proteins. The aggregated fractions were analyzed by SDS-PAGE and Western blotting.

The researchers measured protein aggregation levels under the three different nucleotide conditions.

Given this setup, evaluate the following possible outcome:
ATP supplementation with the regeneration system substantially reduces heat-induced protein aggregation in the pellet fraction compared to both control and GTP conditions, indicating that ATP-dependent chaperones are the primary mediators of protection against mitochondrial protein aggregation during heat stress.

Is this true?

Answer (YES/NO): NO